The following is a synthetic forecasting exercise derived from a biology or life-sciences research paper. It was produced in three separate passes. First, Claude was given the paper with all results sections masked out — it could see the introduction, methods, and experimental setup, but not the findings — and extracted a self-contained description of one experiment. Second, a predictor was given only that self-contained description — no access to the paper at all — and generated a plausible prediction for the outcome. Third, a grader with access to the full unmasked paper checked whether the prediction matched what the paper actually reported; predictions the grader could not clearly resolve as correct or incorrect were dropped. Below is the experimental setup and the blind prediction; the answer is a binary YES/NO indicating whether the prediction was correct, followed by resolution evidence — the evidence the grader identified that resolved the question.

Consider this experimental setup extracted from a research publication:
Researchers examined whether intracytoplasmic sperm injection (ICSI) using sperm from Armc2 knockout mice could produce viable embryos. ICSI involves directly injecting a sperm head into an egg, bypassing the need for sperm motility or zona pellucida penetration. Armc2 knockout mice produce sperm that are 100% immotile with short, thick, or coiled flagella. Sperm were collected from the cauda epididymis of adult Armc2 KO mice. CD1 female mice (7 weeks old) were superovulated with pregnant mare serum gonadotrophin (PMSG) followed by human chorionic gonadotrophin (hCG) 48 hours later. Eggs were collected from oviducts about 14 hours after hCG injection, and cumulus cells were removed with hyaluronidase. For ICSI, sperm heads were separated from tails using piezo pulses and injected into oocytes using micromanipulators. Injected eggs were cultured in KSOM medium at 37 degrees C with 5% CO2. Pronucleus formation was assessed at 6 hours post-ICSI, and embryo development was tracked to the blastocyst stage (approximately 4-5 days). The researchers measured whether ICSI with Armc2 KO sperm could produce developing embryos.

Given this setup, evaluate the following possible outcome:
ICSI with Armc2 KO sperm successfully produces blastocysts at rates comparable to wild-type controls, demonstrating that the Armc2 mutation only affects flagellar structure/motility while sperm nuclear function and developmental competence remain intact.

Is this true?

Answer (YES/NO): NO